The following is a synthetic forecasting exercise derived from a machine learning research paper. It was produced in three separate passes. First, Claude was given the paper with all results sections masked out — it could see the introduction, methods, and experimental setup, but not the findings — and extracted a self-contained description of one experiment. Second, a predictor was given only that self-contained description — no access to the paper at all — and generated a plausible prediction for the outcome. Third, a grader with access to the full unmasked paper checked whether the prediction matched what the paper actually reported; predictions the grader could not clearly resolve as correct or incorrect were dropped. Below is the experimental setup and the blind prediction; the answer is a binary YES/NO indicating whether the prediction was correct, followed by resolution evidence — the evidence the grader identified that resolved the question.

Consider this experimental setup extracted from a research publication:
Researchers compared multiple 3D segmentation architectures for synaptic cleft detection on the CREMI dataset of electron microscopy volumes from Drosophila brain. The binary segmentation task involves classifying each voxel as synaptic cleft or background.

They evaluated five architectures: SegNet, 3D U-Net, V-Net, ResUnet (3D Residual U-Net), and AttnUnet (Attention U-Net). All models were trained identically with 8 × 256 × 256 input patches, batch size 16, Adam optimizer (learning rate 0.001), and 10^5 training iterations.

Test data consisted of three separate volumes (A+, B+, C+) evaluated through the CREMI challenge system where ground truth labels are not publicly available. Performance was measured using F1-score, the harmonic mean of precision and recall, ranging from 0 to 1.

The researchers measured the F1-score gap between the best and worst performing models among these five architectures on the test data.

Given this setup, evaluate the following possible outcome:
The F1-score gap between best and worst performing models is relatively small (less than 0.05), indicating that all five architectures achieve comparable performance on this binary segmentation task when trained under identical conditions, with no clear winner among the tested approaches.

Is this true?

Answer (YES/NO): NO